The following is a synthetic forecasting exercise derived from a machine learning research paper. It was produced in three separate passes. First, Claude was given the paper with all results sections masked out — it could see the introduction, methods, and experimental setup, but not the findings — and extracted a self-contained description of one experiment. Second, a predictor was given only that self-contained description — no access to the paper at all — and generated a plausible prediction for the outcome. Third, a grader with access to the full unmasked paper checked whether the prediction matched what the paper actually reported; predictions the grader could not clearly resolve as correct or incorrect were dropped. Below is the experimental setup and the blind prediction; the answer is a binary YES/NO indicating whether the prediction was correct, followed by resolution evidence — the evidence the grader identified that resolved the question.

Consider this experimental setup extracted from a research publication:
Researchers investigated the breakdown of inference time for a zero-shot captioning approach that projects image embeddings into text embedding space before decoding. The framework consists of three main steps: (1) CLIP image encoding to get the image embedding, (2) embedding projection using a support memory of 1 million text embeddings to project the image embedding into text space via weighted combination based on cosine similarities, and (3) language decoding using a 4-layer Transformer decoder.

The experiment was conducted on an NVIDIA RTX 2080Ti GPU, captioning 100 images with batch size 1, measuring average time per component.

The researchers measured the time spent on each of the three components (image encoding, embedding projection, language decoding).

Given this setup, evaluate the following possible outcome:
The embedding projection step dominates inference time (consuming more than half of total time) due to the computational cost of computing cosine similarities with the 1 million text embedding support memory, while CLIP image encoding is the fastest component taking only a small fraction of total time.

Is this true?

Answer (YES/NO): NO